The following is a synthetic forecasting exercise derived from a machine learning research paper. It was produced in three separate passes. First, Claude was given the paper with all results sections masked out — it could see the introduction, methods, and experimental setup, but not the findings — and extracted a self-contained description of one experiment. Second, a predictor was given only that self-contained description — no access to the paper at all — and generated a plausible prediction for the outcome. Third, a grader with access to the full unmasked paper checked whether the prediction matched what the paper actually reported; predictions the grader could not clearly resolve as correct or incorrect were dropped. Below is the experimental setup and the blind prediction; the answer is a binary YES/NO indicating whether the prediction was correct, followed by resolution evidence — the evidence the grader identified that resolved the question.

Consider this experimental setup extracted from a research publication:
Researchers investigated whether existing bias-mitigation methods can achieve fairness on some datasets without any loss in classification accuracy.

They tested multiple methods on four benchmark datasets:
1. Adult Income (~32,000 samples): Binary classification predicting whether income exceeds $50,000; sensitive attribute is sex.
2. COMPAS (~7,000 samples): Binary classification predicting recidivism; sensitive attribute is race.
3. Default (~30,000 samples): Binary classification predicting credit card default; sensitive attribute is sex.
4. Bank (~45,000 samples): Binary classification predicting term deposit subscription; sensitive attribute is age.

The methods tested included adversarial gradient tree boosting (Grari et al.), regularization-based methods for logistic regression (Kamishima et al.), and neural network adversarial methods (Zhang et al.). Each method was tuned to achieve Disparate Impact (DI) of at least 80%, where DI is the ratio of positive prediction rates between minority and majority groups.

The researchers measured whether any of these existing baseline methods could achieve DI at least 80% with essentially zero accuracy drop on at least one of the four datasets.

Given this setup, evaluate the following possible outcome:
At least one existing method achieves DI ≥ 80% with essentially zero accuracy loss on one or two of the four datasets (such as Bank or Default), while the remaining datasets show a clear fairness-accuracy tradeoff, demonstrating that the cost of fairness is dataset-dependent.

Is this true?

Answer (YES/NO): YES